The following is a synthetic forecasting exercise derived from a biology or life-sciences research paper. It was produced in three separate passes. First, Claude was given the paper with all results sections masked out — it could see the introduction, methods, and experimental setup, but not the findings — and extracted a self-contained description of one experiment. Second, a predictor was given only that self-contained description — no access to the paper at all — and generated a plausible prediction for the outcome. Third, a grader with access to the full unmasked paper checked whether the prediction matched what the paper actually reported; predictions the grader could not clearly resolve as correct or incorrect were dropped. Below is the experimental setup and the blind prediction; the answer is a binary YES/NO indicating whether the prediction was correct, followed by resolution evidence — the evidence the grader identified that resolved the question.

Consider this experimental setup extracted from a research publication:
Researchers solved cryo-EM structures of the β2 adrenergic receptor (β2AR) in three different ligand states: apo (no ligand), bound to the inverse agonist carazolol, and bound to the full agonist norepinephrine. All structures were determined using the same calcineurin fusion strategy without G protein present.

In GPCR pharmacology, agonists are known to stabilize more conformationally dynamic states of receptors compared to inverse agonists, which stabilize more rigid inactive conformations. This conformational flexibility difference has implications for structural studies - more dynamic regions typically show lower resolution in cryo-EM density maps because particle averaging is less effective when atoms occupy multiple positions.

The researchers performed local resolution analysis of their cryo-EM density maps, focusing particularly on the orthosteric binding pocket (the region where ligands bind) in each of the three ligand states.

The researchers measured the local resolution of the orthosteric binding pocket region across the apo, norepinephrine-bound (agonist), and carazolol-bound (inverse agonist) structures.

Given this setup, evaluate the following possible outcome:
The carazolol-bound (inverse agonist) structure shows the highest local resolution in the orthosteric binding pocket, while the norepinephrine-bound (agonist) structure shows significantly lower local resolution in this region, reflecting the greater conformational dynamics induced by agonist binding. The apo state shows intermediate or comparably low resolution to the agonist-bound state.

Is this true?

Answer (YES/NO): NO